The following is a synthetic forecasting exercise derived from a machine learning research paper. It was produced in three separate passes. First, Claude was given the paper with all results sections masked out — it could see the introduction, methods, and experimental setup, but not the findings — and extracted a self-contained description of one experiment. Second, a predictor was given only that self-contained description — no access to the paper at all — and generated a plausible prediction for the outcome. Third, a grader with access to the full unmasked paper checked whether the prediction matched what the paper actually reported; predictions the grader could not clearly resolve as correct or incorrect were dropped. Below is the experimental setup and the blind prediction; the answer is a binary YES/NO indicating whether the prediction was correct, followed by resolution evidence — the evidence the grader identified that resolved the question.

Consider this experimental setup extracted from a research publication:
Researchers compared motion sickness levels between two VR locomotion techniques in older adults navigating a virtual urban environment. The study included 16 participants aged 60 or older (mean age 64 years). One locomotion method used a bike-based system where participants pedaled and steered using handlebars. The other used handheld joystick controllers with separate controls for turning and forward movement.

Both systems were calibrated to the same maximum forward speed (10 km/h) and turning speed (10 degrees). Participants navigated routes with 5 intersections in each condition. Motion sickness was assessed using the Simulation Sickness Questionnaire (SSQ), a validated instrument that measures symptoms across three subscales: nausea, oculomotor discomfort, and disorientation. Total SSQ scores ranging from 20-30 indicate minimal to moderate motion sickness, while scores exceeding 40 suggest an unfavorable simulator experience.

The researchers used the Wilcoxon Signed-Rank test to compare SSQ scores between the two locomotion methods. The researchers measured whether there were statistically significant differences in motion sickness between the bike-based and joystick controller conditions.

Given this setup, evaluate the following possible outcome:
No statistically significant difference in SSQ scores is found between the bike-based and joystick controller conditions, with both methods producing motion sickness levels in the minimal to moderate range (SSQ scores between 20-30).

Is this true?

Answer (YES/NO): NO